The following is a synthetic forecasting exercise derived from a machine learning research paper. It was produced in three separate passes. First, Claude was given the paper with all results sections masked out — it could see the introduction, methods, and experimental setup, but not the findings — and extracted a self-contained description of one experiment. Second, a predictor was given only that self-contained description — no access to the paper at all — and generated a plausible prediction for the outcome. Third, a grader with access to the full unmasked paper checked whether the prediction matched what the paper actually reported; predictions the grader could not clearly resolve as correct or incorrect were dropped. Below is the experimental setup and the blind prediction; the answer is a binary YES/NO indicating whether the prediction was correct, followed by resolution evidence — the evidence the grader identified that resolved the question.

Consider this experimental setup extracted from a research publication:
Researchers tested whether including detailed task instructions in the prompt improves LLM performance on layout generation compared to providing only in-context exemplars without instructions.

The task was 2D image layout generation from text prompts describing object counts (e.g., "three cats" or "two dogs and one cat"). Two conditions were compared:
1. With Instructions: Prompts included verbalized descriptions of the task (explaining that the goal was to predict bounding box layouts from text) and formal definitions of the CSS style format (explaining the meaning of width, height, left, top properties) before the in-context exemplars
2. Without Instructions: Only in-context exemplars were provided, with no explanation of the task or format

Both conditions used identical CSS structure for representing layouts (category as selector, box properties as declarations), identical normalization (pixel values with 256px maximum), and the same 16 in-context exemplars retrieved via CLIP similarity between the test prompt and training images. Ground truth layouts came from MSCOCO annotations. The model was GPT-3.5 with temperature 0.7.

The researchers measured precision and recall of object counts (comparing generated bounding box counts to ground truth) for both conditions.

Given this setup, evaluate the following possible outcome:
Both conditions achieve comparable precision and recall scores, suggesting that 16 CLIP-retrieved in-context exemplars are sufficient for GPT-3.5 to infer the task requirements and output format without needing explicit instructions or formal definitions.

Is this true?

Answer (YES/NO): NO